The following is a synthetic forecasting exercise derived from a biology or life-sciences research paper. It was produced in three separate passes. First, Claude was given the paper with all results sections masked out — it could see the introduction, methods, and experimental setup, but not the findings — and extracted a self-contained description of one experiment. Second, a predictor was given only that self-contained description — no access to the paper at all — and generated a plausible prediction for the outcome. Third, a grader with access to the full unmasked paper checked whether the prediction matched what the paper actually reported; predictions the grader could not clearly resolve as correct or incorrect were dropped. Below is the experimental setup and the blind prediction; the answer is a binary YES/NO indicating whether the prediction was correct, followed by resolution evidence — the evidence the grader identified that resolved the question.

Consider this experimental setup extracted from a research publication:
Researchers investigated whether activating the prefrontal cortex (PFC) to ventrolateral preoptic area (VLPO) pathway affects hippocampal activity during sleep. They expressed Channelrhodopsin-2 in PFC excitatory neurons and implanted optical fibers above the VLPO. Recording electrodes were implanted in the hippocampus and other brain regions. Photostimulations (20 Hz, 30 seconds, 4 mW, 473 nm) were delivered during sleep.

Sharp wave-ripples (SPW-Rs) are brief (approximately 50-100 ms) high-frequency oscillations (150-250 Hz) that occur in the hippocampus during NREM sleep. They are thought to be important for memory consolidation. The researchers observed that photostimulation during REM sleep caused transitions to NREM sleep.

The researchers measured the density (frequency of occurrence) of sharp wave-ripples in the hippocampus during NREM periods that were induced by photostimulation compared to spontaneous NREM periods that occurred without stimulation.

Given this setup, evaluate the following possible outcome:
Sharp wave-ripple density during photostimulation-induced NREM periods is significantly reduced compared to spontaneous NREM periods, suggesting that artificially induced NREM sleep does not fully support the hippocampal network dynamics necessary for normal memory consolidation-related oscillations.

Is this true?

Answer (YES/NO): NO